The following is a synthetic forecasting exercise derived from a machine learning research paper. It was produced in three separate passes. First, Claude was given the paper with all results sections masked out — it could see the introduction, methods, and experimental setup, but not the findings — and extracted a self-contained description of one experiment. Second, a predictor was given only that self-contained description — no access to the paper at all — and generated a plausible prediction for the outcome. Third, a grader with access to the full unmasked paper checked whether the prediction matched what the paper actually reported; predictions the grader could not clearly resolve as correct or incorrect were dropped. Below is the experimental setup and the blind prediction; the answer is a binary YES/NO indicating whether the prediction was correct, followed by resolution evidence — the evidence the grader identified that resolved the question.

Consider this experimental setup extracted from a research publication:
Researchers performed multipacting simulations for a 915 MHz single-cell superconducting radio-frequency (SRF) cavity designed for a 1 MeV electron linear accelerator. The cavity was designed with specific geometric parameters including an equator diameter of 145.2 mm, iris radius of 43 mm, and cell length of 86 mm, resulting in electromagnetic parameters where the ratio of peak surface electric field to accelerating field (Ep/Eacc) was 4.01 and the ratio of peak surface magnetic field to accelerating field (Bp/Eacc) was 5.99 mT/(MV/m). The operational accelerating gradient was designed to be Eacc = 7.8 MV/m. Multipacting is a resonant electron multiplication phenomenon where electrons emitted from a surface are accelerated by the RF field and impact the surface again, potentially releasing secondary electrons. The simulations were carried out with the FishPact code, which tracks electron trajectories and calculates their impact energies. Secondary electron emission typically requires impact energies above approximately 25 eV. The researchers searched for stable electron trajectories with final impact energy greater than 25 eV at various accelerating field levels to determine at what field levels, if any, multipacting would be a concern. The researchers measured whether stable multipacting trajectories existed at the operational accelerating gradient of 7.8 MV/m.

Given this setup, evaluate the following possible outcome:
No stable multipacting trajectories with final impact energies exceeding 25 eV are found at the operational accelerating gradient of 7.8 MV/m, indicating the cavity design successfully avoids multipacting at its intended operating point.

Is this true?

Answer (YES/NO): YES